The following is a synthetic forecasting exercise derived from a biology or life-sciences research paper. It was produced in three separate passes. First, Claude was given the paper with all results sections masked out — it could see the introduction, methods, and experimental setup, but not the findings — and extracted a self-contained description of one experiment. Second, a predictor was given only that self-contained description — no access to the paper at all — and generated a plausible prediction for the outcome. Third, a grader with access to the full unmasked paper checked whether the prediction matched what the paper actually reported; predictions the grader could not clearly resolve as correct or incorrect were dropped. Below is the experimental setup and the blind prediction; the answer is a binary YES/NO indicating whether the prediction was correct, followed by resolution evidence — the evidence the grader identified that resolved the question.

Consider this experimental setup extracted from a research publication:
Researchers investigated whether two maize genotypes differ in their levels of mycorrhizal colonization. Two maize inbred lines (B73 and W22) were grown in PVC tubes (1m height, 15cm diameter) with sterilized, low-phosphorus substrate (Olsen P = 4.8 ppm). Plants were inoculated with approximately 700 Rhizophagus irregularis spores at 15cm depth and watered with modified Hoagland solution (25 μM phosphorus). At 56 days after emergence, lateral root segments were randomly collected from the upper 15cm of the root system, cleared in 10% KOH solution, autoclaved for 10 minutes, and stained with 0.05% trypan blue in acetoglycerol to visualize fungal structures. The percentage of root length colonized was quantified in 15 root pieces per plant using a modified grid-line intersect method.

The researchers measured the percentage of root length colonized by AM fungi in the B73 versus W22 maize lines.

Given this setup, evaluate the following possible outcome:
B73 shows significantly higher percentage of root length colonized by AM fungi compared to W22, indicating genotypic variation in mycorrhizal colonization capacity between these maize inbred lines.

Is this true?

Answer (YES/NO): NO